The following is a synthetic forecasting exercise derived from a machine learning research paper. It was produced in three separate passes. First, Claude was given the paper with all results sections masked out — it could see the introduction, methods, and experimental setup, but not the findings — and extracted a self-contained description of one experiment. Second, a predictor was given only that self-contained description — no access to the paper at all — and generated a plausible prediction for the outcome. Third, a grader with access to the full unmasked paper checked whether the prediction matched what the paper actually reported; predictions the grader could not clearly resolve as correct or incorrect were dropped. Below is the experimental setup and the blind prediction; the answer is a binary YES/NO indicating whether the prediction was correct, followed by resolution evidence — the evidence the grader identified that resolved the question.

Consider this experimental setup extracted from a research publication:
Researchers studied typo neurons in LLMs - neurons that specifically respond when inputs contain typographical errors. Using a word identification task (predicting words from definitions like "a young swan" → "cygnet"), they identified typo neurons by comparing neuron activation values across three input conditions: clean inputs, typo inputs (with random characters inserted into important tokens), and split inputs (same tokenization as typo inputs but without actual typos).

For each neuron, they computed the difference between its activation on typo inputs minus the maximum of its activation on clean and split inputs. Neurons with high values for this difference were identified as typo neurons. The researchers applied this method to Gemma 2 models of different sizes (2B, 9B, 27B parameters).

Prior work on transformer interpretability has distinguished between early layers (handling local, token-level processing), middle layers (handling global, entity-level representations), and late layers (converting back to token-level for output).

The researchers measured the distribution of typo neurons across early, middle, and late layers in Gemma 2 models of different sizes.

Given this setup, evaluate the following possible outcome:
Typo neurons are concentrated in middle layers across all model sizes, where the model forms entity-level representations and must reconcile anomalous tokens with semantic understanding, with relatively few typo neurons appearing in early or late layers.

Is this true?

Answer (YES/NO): NO